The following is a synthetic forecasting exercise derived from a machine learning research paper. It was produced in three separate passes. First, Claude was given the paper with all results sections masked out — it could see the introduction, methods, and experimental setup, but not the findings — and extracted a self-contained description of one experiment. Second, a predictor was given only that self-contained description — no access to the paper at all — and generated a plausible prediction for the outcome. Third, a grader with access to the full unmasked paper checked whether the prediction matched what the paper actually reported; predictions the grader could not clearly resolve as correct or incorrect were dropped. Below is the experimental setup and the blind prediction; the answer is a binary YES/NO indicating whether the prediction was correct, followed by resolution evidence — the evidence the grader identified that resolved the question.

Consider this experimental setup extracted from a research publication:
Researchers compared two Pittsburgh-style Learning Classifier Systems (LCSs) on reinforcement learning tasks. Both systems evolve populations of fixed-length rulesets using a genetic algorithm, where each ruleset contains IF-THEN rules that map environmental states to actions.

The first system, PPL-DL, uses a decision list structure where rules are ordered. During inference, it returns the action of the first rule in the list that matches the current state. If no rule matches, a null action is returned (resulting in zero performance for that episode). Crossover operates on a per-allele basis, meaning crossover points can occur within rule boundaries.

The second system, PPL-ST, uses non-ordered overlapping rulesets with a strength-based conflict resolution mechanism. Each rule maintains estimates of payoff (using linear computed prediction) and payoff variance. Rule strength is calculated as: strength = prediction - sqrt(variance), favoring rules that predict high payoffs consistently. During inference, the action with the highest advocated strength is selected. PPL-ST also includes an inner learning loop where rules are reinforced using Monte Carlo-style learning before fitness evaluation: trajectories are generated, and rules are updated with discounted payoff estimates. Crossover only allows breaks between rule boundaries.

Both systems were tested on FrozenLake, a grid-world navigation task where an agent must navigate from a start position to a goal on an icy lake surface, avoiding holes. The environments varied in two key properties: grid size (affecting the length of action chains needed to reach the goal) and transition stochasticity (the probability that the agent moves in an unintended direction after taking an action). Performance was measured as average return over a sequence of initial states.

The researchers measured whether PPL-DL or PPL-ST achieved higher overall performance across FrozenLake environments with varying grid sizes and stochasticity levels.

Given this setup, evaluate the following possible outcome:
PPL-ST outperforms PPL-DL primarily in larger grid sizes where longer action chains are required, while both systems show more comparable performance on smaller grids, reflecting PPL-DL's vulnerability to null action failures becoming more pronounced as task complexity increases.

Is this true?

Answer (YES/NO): NO